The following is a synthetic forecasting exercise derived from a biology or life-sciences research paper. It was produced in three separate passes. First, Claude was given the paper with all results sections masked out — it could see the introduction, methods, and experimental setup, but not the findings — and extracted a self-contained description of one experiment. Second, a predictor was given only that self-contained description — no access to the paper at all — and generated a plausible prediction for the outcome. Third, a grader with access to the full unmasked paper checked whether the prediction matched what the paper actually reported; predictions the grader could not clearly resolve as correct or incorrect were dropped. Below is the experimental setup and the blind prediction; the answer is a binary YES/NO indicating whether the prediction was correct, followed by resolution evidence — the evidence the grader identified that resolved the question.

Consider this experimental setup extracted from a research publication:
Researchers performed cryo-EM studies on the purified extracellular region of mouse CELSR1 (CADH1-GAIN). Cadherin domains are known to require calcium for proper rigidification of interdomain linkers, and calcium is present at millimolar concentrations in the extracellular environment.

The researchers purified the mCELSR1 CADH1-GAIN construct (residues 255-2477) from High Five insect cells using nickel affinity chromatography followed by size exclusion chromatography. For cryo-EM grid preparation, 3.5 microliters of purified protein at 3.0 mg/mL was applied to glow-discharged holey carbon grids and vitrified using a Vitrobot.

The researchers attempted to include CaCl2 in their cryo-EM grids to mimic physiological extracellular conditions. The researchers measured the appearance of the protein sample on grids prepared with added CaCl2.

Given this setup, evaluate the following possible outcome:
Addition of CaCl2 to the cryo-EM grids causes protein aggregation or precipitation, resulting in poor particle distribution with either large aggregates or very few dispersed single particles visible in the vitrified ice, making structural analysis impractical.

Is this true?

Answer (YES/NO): YES